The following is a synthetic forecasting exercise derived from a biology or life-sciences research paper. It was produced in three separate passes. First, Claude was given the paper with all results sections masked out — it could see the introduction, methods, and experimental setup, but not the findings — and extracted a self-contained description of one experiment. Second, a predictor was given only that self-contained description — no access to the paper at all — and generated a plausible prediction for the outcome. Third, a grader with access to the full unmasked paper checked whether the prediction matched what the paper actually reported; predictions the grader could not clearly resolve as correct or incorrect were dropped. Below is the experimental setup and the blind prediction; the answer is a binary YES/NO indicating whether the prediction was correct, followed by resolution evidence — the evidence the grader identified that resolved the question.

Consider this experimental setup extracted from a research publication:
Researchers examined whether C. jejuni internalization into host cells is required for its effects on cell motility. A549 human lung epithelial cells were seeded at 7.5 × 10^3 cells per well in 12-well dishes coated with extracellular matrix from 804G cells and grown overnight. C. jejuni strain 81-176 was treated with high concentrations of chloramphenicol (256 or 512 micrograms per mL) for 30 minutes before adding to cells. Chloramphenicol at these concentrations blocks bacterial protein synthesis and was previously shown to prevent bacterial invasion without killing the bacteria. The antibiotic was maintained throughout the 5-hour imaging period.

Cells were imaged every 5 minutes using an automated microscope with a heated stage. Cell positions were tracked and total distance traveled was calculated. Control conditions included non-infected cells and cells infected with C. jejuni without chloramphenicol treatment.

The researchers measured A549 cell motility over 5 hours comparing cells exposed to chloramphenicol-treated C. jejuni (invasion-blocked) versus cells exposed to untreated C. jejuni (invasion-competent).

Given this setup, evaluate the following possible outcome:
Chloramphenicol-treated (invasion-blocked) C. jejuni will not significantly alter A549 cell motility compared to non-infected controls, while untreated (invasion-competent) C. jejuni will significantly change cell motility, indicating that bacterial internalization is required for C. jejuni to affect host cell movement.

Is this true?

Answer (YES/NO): NO